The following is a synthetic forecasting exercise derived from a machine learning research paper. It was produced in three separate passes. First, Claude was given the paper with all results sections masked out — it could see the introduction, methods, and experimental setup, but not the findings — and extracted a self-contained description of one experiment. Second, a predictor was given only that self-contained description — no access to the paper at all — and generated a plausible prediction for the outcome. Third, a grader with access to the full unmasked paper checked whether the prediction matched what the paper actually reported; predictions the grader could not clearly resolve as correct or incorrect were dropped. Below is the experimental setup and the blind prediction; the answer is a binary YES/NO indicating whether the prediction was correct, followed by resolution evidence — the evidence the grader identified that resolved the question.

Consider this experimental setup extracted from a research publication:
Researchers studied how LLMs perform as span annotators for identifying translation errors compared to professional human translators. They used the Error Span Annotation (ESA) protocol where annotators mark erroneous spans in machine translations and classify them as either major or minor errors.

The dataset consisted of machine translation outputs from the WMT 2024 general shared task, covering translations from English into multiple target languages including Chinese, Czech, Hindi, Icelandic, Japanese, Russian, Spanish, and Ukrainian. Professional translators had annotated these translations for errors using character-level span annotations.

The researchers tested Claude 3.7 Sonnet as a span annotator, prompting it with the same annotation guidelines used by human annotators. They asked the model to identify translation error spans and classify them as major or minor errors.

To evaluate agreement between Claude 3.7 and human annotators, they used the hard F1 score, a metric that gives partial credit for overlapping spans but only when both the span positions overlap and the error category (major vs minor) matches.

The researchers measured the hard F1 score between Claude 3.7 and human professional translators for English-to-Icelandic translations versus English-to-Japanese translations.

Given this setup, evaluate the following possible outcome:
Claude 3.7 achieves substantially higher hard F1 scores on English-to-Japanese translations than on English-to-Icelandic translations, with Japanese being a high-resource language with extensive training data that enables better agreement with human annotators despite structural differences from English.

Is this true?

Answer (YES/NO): NO